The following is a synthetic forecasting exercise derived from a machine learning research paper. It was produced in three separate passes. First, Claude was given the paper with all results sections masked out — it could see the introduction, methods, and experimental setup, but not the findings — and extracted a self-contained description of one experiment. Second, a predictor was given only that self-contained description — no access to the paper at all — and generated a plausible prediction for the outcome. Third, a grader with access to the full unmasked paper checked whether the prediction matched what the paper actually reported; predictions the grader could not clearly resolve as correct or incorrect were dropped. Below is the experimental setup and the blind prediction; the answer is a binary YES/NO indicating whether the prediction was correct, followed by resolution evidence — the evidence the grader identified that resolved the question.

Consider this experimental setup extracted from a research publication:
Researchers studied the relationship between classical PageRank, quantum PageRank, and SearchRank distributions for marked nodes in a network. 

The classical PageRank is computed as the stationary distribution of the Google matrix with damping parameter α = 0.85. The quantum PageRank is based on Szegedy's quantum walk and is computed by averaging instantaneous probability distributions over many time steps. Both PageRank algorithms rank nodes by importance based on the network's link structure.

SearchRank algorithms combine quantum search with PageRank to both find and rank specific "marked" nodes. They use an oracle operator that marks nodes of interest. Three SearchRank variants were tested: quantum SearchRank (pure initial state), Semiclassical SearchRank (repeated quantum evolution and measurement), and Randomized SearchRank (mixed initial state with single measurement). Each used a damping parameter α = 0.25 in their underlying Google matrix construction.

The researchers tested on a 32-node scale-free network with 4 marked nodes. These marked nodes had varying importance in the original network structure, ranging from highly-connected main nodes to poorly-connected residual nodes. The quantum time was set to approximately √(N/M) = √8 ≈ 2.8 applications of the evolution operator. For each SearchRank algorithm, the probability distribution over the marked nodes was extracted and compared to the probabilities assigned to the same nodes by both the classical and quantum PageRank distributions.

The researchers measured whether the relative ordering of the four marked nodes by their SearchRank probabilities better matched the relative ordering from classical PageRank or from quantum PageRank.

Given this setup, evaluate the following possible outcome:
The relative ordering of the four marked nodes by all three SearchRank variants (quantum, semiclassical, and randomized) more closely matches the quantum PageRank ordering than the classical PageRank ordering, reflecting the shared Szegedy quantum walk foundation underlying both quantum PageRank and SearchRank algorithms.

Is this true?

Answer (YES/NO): NO